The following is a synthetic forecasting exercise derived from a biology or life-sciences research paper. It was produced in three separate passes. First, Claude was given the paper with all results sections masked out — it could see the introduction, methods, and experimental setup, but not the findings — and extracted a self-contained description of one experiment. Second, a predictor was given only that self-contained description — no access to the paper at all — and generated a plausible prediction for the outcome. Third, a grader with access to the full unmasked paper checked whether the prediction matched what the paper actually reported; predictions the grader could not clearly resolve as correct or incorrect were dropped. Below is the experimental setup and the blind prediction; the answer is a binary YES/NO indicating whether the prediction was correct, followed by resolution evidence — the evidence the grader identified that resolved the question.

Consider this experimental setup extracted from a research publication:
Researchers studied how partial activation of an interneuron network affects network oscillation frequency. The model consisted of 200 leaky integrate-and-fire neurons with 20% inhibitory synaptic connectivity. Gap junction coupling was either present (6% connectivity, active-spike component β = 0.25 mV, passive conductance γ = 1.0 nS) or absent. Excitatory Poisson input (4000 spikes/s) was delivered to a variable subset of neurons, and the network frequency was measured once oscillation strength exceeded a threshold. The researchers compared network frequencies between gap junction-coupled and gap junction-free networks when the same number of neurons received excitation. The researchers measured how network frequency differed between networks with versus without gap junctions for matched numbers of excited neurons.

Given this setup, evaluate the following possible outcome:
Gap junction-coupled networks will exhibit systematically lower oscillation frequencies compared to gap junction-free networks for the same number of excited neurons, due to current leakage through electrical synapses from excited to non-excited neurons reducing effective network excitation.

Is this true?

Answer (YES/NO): NO